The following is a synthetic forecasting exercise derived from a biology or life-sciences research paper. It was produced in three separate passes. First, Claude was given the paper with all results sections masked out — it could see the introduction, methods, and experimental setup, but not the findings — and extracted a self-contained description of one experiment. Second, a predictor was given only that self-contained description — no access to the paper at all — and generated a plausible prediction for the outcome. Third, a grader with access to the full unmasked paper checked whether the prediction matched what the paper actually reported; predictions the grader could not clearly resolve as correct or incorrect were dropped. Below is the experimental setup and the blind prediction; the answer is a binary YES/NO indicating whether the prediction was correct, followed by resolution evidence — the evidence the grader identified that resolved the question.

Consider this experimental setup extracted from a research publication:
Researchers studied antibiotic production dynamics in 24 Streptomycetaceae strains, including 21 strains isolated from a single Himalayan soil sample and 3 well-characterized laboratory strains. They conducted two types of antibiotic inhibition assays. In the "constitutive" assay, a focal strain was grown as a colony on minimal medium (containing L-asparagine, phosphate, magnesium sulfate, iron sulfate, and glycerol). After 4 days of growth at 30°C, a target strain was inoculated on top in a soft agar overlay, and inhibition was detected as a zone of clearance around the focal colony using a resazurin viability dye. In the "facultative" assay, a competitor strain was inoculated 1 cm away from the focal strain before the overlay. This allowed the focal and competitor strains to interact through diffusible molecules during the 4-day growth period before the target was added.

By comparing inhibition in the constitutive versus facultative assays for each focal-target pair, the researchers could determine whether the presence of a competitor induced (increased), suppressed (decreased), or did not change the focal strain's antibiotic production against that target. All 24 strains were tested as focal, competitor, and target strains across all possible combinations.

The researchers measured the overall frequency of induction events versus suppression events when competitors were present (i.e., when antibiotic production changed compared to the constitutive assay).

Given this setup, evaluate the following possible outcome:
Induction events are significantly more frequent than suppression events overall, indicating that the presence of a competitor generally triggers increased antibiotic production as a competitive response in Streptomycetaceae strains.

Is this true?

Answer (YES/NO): NO